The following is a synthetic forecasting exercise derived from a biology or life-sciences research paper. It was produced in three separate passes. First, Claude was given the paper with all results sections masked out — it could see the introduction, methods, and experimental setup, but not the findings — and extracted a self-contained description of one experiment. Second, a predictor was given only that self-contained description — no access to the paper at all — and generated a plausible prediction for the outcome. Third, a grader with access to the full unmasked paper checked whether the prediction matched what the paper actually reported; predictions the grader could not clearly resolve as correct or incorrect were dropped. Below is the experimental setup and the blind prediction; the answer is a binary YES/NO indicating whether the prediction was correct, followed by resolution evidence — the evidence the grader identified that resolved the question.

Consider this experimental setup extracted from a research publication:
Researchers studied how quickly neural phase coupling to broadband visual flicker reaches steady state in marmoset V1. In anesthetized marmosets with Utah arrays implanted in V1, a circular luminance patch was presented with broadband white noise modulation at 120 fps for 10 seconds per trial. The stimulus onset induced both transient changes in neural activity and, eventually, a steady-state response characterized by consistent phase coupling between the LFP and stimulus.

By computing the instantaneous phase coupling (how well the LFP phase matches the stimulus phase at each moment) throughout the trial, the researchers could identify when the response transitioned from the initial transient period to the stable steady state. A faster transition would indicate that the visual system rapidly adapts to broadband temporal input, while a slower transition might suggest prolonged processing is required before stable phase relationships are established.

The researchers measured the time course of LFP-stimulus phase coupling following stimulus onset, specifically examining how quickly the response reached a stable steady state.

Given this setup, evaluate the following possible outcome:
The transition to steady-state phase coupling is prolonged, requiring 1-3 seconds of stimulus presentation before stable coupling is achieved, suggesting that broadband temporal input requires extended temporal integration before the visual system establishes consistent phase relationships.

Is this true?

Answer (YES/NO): NO